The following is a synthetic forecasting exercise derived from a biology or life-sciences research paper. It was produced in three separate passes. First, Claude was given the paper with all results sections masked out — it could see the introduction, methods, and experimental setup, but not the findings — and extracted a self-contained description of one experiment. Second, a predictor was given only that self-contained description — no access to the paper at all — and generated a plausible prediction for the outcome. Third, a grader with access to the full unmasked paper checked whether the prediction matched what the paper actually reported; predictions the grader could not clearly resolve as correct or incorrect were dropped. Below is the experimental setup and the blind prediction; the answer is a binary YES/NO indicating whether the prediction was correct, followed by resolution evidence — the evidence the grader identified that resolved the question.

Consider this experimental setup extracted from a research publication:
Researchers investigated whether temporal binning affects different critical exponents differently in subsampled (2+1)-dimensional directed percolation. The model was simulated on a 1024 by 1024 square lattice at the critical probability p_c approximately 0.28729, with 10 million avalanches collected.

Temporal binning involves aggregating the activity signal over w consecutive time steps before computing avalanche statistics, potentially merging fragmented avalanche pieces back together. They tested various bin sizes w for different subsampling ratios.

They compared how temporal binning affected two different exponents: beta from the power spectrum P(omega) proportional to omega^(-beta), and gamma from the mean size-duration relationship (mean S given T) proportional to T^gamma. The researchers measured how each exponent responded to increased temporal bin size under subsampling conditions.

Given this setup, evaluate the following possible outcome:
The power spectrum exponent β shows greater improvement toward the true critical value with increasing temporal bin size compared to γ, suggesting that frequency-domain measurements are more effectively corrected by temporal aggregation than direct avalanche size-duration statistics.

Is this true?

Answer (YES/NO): NO